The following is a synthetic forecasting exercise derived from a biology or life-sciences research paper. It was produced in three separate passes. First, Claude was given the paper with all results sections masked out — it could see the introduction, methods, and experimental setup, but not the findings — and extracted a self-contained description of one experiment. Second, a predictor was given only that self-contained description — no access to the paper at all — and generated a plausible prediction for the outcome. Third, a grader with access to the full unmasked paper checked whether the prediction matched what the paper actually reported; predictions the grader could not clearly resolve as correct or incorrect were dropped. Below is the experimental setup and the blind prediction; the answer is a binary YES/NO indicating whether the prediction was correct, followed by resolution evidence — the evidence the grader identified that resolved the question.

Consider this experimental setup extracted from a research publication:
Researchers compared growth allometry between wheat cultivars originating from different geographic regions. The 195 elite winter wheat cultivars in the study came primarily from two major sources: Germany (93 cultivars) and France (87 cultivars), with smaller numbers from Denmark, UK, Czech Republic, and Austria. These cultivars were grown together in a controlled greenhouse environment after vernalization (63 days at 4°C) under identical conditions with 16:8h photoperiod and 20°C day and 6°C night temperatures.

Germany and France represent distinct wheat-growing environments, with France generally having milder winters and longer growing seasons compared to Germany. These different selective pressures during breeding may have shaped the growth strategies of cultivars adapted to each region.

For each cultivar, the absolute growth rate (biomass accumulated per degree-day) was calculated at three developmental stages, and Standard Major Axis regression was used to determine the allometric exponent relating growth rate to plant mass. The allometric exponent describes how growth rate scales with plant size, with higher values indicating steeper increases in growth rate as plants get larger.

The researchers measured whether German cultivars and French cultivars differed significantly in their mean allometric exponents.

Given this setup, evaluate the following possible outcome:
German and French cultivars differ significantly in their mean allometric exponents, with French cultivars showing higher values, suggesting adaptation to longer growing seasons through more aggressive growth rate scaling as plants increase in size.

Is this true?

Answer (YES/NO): NO